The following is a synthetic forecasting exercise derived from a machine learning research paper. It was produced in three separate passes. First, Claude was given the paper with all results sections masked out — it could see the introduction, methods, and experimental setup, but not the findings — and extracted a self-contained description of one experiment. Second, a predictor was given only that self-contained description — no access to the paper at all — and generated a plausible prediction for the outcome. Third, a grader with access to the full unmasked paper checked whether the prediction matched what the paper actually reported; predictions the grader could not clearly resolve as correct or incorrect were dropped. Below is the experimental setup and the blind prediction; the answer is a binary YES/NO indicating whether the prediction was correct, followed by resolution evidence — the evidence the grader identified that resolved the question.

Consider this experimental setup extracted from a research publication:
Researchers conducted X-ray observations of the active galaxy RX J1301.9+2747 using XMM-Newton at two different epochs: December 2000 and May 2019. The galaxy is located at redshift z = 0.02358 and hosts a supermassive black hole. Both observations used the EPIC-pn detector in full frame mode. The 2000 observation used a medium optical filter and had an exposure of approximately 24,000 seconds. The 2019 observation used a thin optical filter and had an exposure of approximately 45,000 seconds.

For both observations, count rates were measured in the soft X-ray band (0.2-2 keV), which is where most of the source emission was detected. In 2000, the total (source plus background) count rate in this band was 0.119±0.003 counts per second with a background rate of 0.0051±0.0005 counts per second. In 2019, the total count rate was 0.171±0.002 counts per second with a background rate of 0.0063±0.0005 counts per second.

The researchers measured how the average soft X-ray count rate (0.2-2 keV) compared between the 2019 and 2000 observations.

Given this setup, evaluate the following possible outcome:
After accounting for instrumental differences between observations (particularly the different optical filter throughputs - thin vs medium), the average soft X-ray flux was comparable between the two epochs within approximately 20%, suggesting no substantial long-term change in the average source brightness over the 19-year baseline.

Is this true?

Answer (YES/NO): NO